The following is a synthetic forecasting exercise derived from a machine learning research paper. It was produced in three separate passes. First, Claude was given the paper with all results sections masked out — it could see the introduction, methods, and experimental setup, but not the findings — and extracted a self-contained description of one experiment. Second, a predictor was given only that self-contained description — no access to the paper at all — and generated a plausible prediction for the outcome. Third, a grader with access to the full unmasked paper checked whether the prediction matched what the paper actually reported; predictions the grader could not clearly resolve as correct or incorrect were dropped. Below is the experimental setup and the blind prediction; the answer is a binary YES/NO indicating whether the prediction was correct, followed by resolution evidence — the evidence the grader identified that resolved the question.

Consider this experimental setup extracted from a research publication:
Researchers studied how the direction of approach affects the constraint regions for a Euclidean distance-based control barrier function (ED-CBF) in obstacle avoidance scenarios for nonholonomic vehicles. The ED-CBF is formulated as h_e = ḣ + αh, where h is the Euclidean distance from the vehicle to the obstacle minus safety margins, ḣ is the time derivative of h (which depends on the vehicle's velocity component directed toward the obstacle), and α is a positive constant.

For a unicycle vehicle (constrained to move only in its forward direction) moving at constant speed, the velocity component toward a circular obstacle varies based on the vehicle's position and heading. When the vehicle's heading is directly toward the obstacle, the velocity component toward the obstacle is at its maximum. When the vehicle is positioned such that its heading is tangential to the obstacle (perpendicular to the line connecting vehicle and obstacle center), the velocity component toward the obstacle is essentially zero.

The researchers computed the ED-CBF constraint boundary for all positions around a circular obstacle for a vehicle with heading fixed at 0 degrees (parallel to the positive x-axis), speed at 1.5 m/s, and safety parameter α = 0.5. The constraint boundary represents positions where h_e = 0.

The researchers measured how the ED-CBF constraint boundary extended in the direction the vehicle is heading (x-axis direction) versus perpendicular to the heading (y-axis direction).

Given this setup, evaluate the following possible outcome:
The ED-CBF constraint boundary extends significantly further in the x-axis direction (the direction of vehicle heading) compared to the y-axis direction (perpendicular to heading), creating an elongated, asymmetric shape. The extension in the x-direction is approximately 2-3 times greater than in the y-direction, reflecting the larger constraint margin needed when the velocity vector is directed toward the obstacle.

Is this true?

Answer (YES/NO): NO